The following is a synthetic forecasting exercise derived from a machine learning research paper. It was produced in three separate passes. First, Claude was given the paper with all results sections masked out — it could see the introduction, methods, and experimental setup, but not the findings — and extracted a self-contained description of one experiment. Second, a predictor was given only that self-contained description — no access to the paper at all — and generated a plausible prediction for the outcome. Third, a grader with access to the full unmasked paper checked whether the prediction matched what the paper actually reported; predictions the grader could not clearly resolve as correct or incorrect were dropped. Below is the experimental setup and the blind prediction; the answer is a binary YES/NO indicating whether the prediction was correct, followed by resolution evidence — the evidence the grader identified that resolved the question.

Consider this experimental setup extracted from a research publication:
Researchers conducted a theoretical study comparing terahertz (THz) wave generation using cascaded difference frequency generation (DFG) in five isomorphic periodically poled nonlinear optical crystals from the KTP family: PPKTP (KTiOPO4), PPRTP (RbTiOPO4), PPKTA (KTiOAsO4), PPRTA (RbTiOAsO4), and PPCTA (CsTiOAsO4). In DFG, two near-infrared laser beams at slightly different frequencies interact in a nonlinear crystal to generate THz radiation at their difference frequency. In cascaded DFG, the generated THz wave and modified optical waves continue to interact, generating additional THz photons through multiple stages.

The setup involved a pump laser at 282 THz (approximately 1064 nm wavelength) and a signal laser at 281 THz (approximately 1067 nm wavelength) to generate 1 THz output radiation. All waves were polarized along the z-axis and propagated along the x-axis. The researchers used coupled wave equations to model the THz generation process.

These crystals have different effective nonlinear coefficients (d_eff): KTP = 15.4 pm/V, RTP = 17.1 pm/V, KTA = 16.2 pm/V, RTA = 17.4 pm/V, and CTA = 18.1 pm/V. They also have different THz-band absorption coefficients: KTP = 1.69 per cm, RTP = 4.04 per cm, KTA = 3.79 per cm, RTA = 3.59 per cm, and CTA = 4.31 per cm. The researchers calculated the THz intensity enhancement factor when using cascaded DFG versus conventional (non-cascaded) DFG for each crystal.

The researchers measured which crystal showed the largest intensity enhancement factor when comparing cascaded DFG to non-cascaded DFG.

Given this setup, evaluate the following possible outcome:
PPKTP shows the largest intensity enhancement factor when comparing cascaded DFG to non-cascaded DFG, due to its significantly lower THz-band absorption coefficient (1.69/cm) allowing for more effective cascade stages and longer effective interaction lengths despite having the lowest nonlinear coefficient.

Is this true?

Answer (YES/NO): YES